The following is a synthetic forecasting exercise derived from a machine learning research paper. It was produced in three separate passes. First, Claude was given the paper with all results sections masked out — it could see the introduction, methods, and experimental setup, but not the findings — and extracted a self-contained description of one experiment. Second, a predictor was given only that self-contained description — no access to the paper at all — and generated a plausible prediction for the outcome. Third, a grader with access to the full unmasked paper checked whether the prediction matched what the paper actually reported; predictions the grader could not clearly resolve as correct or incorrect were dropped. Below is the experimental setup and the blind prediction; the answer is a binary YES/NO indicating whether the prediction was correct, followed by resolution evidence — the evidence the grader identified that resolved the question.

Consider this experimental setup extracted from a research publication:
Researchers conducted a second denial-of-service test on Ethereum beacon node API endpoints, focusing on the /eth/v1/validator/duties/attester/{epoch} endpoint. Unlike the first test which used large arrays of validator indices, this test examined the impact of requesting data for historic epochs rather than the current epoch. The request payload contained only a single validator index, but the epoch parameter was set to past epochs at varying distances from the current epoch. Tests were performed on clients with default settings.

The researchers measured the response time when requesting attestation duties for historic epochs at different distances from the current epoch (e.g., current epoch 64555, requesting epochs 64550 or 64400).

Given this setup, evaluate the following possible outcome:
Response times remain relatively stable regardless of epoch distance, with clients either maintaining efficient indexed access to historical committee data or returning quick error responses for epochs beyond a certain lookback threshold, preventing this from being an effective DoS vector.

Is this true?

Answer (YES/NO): NO